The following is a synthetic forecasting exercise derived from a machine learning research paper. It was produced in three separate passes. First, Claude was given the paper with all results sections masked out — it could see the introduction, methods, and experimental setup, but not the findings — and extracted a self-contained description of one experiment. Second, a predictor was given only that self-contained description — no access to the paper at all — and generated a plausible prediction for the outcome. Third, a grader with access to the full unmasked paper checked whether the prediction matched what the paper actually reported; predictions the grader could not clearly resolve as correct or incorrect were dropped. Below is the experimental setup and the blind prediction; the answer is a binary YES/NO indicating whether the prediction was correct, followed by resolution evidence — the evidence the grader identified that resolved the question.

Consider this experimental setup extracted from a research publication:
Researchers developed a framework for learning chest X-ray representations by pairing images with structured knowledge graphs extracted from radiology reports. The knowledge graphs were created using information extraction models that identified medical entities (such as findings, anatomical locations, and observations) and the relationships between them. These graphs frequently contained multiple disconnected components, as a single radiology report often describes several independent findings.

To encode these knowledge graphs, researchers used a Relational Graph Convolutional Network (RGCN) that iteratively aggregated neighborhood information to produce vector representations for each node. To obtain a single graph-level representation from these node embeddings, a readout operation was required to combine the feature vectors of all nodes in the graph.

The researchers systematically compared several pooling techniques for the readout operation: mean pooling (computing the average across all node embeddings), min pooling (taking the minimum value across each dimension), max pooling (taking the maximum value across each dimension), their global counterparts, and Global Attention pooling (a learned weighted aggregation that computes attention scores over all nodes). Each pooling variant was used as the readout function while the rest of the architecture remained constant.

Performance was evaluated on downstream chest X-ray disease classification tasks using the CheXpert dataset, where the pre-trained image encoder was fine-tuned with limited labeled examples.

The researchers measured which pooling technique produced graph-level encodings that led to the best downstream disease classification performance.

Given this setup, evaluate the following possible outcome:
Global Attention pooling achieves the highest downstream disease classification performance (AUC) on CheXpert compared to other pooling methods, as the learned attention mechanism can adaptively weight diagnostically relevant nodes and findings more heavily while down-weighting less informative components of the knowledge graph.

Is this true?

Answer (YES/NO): NO